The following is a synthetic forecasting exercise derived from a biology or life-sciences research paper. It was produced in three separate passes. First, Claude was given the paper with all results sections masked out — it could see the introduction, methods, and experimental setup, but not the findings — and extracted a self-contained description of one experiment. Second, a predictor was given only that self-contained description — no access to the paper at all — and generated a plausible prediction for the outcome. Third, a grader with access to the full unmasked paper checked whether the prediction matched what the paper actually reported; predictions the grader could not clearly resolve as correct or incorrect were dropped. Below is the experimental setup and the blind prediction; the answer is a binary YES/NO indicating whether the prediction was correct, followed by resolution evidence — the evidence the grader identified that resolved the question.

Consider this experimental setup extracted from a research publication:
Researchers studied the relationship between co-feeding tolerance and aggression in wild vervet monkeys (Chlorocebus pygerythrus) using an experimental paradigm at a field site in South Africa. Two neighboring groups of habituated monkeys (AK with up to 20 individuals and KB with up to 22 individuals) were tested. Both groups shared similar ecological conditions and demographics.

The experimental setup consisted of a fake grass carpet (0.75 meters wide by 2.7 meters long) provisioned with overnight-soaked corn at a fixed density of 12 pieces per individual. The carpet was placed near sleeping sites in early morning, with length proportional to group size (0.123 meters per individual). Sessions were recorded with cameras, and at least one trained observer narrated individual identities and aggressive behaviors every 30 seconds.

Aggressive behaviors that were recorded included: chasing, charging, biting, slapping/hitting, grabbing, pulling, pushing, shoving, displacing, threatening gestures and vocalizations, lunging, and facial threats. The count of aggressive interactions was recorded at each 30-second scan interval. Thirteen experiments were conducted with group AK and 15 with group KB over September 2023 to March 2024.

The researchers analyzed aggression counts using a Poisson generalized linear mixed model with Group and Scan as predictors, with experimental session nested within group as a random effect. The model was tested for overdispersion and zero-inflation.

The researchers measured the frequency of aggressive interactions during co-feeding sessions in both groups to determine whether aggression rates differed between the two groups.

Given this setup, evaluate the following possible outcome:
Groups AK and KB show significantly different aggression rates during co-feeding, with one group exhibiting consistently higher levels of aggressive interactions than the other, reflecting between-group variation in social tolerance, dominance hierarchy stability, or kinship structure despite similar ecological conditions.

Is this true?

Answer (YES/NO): NO